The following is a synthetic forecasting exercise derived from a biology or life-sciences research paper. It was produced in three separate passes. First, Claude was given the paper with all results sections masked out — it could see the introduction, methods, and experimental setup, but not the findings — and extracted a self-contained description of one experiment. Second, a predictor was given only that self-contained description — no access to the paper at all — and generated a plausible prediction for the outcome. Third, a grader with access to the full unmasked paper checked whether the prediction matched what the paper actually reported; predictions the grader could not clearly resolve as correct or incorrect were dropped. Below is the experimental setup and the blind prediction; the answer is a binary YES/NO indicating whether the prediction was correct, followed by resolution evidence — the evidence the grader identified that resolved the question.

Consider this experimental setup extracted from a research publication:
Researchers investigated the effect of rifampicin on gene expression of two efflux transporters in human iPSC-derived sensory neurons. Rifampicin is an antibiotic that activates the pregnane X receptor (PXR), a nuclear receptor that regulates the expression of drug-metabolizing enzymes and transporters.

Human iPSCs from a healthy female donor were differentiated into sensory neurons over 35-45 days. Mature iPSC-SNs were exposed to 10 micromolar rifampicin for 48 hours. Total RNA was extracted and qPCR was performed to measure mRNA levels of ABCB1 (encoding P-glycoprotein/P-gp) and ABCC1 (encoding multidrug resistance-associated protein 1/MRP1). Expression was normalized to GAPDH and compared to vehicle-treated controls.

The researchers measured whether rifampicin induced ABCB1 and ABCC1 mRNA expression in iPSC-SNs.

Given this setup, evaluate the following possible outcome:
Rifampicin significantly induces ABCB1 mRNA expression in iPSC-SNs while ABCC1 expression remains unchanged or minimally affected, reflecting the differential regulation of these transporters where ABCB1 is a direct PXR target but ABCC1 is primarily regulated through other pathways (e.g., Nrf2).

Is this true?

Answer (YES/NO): YES